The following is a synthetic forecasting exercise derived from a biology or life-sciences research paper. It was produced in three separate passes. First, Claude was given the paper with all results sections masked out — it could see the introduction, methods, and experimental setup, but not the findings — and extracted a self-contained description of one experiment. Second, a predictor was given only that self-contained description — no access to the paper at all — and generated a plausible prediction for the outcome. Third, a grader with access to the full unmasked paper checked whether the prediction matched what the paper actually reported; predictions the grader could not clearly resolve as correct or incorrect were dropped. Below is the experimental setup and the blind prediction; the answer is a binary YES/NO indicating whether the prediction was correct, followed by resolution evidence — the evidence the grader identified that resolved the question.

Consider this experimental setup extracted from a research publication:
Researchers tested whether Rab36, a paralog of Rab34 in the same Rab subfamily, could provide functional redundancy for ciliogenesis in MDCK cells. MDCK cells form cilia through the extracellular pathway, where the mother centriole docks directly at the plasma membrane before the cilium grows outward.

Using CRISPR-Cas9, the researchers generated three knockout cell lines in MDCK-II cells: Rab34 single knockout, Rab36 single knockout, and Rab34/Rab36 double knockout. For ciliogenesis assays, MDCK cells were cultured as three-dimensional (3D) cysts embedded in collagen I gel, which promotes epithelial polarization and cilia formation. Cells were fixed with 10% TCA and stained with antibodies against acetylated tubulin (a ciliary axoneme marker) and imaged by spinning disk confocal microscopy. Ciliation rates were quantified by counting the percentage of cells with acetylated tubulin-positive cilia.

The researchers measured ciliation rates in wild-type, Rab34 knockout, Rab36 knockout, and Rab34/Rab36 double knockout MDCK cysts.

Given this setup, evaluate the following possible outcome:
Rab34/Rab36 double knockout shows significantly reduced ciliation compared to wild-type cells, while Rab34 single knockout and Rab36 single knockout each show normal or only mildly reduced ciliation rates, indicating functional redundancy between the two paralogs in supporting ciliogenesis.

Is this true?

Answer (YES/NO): NO